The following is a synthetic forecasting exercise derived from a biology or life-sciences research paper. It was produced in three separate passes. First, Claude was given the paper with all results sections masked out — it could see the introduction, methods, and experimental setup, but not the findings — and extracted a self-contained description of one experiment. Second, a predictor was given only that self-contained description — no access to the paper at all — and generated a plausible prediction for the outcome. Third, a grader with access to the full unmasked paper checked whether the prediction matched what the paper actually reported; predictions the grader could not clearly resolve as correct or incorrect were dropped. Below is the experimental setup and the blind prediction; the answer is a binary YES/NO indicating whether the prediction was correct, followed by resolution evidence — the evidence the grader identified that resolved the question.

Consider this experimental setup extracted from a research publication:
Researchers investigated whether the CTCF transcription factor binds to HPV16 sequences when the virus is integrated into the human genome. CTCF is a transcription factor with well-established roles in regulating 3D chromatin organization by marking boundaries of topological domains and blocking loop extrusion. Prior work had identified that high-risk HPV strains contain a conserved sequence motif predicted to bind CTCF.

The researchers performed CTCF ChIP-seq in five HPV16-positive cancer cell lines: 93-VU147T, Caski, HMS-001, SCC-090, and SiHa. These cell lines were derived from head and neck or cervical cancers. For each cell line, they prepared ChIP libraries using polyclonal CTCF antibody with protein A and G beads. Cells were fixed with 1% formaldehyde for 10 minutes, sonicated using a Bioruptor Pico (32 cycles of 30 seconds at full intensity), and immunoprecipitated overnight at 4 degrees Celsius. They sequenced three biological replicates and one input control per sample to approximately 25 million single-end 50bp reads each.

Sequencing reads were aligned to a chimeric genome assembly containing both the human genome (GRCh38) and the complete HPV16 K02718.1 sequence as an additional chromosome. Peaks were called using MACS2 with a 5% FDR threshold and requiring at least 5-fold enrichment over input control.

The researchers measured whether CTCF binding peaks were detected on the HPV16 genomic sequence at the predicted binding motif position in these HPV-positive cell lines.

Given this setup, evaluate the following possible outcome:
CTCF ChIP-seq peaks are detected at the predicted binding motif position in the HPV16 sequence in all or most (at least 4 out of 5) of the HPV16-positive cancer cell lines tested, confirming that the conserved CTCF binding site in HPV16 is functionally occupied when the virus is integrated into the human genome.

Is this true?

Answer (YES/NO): YES